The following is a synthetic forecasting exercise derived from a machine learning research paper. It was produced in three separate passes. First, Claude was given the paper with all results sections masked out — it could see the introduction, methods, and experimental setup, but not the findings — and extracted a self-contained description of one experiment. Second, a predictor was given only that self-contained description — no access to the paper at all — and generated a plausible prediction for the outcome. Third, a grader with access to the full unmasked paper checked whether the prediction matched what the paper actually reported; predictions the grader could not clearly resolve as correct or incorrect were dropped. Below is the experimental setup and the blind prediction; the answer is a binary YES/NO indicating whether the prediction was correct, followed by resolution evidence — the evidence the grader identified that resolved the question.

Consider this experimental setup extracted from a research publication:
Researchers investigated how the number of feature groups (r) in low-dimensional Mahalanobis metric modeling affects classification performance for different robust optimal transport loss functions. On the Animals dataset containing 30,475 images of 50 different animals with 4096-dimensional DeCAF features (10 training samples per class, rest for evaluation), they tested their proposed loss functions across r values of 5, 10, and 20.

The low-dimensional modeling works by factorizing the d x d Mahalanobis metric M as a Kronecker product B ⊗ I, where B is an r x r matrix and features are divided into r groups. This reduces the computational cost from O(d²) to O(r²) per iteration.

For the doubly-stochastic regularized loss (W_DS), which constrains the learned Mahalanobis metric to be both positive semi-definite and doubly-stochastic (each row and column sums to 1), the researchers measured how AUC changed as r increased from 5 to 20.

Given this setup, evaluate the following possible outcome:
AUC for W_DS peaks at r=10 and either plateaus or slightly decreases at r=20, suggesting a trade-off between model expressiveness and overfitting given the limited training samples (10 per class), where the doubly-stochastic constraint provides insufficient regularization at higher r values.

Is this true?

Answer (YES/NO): NO